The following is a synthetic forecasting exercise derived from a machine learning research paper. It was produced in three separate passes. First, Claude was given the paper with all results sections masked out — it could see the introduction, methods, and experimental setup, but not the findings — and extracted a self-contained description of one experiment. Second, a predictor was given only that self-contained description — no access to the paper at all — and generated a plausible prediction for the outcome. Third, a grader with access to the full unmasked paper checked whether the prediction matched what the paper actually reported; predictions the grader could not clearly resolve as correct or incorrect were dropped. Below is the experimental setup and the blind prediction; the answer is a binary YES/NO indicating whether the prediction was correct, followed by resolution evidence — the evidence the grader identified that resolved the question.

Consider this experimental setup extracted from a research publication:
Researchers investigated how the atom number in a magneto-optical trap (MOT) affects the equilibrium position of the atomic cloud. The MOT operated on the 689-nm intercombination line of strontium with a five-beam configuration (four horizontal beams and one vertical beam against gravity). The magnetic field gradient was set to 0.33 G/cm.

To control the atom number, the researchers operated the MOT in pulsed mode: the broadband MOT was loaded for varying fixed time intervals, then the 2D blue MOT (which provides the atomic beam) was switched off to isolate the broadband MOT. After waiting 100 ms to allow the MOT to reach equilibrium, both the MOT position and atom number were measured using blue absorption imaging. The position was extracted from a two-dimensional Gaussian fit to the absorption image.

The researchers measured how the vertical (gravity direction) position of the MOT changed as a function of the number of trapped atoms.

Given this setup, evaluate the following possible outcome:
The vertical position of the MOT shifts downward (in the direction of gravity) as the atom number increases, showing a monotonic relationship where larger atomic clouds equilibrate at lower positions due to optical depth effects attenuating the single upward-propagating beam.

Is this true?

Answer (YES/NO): YES